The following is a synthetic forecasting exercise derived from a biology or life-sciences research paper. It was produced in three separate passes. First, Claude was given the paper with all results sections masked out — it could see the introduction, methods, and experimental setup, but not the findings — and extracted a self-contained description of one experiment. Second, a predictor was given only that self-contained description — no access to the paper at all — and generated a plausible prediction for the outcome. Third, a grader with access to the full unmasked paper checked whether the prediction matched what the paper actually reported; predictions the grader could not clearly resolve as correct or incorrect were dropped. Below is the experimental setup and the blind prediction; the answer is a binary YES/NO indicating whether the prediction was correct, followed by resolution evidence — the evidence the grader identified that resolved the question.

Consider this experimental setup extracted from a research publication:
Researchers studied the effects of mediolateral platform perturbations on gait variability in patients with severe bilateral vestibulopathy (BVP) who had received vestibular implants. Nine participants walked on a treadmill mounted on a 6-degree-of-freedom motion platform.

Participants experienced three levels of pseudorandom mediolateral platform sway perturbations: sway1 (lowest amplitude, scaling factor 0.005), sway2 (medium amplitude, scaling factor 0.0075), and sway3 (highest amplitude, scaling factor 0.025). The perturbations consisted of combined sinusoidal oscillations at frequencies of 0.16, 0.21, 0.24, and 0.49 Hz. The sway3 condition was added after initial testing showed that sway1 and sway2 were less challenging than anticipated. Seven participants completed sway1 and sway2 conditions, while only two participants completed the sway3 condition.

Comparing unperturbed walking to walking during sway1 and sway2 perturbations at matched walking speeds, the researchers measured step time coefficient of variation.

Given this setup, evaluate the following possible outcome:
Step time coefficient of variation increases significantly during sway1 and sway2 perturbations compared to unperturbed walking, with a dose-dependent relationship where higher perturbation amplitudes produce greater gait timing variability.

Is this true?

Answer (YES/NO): NO